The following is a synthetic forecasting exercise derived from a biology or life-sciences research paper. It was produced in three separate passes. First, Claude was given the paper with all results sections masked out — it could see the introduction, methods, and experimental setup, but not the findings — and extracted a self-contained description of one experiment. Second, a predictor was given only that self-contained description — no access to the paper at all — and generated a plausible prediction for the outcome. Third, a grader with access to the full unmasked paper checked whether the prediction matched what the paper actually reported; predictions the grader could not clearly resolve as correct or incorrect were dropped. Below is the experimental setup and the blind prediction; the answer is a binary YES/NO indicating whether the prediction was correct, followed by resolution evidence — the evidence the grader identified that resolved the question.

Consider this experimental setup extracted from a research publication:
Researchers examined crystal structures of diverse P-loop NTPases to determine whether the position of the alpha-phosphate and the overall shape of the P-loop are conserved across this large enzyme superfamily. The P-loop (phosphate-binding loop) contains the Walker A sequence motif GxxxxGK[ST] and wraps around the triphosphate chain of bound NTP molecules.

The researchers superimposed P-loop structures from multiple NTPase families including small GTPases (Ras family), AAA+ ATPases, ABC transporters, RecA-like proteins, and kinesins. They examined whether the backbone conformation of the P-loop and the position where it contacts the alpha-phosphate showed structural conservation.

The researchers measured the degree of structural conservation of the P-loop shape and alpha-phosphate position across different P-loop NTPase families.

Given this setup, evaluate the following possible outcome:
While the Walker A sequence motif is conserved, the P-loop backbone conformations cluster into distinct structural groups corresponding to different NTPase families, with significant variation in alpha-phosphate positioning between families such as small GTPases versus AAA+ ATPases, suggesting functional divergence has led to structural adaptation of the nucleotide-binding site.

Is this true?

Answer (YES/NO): NO